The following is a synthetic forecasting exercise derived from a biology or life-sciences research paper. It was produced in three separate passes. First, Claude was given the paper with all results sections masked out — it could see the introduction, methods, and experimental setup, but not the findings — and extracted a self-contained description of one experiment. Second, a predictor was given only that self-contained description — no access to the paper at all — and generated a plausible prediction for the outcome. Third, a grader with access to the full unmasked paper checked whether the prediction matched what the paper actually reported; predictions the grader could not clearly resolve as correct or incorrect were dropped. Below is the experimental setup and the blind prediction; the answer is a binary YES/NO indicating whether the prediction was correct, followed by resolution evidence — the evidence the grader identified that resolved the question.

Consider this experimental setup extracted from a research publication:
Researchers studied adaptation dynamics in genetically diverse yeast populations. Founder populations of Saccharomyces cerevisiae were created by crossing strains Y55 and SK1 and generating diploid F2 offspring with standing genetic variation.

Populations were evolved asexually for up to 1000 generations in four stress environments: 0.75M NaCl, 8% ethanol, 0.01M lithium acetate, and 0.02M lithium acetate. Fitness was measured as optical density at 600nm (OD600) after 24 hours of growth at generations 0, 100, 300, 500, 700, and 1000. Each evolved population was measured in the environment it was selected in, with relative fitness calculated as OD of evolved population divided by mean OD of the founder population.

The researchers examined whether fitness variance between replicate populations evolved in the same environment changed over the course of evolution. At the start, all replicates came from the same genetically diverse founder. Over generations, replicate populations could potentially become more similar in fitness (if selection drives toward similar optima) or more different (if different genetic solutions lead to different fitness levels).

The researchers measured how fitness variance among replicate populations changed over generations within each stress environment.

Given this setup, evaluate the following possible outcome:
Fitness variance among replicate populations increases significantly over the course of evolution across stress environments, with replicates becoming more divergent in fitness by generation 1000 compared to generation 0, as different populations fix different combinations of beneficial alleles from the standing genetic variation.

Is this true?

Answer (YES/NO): NO